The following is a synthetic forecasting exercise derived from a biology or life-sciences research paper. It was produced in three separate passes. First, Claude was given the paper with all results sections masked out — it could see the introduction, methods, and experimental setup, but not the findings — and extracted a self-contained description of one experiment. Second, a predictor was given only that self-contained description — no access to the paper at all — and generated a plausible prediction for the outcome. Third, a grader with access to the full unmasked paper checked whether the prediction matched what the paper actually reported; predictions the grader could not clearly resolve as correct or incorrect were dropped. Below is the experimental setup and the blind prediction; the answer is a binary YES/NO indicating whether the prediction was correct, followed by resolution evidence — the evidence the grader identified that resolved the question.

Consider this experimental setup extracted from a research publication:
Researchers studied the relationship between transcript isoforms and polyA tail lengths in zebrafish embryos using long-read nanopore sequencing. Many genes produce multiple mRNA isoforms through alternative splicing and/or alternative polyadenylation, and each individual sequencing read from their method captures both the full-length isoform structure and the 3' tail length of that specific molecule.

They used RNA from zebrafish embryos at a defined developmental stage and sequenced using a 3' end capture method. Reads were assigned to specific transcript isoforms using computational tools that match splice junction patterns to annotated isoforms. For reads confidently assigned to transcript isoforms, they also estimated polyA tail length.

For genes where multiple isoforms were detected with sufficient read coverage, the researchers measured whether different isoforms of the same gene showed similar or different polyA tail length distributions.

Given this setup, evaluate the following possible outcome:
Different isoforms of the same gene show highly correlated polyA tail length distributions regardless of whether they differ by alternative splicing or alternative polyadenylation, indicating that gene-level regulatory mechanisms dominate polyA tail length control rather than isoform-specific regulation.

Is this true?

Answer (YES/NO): NO